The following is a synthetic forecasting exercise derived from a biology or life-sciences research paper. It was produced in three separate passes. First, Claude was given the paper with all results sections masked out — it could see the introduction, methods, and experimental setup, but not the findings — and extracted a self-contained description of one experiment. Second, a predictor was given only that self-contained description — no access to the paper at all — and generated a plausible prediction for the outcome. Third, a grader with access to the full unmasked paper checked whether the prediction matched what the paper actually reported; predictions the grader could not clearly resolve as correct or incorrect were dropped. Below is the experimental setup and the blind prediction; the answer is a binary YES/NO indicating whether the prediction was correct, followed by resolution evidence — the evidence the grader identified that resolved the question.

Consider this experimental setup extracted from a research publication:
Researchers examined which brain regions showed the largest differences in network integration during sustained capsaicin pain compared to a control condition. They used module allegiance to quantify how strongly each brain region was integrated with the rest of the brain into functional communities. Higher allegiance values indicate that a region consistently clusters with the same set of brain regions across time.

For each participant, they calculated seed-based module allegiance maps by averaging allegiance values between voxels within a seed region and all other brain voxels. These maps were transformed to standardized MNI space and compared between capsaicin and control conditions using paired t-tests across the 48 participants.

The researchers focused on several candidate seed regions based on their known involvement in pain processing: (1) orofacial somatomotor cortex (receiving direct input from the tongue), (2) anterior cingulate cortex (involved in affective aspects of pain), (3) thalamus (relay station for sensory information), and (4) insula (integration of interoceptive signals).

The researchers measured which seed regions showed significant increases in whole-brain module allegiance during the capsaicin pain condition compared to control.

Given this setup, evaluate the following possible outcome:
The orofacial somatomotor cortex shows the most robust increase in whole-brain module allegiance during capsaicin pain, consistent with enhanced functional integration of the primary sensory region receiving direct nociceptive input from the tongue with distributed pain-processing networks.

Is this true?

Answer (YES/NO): NO